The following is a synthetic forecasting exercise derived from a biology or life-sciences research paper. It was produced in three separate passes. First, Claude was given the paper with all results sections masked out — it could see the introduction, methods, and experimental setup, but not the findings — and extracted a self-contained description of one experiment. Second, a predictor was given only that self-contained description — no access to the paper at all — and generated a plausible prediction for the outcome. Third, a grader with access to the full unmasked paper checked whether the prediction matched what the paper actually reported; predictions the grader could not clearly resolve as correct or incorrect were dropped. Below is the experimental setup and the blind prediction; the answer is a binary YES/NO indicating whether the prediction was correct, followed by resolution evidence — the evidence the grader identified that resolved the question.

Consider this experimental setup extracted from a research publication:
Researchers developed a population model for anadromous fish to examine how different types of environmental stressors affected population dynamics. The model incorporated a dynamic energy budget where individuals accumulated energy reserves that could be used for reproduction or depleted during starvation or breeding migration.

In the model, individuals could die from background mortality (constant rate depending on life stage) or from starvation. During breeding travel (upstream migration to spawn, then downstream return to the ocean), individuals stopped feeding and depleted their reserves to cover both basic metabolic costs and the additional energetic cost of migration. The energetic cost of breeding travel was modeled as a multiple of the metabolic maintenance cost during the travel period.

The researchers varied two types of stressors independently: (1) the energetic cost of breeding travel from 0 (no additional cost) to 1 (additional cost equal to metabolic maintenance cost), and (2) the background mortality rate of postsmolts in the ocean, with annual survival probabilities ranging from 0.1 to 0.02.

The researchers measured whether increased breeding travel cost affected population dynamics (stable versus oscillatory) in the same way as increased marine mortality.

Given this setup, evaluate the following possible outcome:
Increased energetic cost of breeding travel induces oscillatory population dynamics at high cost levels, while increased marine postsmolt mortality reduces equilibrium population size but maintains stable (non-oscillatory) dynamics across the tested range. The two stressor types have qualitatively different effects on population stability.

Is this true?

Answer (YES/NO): NO